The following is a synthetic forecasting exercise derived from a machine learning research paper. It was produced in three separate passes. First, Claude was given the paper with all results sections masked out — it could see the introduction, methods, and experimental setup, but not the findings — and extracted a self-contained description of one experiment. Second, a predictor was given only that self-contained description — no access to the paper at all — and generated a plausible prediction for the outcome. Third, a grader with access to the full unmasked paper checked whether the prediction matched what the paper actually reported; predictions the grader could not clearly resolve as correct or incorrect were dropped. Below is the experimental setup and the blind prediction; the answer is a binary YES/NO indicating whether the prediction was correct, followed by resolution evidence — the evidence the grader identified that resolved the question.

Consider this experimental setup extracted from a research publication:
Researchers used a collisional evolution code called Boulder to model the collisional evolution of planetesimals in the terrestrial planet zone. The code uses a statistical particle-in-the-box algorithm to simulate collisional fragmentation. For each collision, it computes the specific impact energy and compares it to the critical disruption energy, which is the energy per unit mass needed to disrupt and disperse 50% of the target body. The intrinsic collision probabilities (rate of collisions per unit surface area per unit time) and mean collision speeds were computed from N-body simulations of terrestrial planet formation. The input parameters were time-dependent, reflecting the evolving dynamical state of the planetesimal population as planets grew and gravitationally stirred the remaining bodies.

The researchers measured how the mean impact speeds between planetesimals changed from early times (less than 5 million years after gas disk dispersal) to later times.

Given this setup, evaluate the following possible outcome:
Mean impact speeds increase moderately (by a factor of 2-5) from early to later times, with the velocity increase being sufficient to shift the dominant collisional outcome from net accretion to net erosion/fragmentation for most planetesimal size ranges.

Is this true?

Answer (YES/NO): NO